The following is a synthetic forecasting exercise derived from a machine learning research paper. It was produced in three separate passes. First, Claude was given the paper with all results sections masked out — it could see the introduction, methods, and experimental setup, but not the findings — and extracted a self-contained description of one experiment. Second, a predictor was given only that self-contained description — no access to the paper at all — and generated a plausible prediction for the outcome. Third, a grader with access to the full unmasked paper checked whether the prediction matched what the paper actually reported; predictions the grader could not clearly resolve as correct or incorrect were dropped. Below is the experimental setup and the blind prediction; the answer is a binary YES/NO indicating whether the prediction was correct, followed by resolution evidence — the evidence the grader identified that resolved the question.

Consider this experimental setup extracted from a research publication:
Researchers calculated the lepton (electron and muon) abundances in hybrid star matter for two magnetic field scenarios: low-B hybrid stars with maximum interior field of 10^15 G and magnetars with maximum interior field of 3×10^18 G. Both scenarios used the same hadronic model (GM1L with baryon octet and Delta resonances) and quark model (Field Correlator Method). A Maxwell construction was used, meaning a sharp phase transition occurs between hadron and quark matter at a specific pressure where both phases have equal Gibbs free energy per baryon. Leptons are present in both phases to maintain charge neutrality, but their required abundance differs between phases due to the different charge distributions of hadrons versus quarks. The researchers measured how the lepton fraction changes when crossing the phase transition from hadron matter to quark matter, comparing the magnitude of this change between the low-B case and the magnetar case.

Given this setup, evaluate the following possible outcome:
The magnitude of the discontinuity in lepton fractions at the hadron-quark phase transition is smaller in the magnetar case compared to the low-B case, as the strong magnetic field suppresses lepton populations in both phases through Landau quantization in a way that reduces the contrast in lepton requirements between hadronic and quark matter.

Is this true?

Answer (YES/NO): YES